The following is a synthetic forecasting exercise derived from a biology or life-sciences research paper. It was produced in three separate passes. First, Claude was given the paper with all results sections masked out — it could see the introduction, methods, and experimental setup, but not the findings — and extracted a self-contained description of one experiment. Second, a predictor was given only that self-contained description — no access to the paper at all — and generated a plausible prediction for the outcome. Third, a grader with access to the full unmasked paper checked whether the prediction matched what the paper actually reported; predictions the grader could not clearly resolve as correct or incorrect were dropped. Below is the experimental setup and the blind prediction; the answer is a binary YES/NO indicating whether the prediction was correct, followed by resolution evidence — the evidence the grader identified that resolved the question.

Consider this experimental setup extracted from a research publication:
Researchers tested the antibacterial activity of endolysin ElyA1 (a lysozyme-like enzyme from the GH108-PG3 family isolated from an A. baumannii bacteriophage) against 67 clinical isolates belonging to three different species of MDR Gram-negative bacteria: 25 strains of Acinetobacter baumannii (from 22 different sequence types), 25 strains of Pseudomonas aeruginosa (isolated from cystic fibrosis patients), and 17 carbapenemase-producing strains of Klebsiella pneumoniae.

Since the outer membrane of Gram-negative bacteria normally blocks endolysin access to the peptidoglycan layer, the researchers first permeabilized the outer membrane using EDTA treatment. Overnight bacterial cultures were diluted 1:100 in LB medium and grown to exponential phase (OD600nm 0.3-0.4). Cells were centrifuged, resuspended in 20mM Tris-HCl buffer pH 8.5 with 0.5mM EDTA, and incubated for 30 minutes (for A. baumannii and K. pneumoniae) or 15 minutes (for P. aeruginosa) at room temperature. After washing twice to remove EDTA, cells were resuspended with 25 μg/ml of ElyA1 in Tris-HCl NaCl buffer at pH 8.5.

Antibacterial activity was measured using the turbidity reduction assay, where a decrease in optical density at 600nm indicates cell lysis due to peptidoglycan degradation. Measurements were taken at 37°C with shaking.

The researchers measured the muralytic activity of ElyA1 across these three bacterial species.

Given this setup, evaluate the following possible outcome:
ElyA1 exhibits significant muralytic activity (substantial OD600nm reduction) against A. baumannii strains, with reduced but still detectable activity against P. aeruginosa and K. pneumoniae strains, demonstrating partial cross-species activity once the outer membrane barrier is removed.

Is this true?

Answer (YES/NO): NO